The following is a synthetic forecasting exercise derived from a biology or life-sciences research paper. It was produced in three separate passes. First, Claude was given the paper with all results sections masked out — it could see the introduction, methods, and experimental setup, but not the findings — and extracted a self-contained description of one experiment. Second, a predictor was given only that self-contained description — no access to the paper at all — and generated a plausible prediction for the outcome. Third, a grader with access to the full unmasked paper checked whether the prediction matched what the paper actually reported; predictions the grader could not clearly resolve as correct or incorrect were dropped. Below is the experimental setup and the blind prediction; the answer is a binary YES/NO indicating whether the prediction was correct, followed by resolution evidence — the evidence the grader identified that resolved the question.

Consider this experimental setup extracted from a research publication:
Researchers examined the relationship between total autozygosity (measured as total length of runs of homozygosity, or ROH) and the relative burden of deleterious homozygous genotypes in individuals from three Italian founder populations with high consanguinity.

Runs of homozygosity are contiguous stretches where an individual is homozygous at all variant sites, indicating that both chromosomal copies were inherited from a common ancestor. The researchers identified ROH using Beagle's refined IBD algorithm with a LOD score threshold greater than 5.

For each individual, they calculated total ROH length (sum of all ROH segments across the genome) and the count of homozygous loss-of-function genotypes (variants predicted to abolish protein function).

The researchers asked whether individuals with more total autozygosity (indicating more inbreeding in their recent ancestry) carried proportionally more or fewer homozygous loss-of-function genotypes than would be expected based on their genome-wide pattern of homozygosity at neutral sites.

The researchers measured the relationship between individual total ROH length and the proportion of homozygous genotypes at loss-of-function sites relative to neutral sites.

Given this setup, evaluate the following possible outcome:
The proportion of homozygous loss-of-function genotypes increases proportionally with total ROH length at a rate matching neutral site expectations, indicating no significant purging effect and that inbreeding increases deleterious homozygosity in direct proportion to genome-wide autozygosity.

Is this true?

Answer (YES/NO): NO